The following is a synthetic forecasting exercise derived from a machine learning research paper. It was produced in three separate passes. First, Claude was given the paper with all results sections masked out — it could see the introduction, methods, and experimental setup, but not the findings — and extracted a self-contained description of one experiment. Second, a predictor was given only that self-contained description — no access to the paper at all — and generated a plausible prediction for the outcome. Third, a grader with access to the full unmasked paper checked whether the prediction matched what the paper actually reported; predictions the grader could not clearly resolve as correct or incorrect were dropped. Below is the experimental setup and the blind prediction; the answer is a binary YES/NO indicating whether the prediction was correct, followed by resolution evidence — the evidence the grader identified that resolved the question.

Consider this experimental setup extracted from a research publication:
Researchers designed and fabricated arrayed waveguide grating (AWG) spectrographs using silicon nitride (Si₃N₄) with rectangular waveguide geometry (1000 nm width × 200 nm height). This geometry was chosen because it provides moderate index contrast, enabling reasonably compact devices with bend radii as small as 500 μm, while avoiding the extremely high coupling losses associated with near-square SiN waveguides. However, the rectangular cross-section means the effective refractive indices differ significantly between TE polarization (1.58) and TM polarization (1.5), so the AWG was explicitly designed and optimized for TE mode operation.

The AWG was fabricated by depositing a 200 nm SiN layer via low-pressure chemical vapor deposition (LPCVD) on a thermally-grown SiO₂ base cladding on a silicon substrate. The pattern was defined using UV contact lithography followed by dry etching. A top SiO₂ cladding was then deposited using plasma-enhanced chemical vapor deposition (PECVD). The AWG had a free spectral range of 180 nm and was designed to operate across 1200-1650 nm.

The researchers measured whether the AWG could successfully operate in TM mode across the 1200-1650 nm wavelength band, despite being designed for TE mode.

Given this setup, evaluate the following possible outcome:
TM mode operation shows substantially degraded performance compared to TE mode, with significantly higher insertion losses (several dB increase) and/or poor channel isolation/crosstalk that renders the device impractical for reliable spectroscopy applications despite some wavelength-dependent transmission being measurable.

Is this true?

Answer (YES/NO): NO